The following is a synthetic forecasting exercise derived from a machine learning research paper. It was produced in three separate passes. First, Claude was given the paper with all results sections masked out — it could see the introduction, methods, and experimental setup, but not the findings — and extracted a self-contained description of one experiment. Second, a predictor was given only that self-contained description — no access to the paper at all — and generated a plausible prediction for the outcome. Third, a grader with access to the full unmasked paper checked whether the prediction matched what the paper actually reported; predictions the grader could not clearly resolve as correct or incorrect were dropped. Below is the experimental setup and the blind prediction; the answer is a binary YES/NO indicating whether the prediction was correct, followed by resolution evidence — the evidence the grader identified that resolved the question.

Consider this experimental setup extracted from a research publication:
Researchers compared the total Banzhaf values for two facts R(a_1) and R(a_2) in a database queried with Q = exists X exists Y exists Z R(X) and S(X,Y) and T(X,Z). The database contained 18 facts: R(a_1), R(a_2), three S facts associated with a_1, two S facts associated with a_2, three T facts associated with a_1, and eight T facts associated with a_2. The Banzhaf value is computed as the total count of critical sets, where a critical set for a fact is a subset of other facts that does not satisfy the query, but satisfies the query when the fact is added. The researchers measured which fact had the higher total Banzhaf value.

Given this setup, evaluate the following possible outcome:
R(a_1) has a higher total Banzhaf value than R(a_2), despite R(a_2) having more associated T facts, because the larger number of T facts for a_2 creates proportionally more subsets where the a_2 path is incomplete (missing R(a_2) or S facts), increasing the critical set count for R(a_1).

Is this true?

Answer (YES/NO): YES